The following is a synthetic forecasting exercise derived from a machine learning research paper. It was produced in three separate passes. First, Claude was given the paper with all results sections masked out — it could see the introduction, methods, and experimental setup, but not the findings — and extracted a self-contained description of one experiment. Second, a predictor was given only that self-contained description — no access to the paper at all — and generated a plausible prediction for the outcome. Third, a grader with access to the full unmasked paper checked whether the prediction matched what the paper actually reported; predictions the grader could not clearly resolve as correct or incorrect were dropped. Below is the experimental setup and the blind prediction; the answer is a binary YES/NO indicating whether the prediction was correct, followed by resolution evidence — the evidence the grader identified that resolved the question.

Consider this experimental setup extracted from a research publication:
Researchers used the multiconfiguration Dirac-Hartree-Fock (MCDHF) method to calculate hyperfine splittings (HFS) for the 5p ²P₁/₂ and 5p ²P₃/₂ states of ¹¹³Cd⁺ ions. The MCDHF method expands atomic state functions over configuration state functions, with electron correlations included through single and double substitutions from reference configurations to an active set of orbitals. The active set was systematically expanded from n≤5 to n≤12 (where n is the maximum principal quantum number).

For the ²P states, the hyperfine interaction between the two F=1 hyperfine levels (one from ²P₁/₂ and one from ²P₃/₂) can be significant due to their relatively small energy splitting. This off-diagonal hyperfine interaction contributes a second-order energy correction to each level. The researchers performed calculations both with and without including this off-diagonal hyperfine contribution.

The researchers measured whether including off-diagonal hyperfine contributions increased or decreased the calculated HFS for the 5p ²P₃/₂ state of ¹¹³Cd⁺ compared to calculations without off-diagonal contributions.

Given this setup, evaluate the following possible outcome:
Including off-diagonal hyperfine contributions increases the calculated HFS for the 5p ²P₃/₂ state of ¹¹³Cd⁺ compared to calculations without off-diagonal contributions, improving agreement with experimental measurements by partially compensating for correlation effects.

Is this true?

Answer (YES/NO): YES